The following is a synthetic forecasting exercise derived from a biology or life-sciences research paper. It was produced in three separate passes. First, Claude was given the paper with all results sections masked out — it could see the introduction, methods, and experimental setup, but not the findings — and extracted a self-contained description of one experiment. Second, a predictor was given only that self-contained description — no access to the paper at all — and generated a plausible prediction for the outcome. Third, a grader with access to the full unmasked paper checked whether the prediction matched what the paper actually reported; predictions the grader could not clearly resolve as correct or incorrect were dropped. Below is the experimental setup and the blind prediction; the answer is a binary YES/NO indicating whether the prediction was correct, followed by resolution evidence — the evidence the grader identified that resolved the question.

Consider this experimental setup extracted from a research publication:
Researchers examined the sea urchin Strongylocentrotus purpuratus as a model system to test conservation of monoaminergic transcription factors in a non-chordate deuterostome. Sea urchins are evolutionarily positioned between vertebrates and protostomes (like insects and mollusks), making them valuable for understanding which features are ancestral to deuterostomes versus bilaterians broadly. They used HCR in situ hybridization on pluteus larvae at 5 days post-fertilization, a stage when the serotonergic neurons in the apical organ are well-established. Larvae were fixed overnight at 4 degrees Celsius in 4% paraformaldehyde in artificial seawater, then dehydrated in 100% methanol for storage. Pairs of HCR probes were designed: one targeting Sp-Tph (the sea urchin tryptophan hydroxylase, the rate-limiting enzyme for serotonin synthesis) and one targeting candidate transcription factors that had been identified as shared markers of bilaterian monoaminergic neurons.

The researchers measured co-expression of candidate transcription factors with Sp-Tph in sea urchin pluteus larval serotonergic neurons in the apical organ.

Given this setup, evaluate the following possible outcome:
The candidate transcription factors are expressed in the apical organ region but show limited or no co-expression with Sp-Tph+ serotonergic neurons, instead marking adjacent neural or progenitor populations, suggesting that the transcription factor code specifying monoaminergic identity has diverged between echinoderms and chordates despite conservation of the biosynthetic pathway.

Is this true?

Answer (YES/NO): NO